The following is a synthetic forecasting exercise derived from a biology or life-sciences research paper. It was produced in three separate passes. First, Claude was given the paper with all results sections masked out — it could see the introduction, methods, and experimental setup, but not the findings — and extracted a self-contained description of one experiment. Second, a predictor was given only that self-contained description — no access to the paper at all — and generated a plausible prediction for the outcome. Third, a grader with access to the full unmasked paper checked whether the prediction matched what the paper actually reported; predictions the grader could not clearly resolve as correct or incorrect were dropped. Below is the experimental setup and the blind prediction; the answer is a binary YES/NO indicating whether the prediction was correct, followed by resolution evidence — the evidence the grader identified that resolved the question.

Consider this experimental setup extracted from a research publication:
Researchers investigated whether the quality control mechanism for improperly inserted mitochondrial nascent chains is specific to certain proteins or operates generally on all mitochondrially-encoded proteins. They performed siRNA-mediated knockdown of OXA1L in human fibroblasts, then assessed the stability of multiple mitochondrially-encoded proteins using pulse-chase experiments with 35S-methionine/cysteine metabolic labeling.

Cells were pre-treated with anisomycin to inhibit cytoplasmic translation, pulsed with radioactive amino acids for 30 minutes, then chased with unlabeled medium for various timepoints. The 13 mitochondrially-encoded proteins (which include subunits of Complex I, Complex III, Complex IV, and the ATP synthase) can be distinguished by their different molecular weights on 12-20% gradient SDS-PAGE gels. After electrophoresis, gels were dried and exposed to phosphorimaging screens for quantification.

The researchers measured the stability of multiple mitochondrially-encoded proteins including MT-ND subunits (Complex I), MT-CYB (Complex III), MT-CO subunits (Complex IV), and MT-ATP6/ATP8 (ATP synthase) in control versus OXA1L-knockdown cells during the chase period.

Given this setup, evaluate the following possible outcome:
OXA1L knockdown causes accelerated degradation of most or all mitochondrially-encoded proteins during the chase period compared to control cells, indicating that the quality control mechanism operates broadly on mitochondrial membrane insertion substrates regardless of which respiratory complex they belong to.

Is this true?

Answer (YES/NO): NO